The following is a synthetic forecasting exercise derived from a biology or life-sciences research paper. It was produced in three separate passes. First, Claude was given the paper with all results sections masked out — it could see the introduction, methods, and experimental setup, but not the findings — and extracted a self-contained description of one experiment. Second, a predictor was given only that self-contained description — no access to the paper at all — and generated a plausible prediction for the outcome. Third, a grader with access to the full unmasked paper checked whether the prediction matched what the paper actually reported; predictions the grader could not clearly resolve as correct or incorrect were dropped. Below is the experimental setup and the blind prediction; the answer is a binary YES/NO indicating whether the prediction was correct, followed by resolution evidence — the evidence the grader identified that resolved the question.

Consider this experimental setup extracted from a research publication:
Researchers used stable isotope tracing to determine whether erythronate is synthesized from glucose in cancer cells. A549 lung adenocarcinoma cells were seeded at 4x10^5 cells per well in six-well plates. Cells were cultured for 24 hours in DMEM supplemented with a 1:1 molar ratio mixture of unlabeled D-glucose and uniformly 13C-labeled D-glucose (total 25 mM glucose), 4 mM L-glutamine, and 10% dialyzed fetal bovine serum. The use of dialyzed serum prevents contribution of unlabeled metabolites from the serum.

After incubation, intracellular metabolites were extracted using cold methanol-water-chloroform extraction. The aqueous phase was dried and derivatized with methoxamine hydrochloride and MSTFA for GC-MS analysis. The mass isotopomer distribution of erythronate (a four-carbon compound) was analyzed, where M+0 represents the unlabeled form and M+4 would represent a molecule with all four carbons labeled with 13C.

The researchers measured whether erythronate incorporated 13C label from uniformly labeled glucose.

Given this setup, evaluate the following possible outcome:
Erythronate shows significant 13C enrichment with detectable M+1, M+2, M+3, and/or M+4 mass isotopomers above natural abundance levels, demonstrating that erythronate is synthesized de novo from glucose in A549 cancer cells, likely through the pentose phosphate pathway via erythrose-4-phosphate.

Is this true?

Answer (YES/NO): YES